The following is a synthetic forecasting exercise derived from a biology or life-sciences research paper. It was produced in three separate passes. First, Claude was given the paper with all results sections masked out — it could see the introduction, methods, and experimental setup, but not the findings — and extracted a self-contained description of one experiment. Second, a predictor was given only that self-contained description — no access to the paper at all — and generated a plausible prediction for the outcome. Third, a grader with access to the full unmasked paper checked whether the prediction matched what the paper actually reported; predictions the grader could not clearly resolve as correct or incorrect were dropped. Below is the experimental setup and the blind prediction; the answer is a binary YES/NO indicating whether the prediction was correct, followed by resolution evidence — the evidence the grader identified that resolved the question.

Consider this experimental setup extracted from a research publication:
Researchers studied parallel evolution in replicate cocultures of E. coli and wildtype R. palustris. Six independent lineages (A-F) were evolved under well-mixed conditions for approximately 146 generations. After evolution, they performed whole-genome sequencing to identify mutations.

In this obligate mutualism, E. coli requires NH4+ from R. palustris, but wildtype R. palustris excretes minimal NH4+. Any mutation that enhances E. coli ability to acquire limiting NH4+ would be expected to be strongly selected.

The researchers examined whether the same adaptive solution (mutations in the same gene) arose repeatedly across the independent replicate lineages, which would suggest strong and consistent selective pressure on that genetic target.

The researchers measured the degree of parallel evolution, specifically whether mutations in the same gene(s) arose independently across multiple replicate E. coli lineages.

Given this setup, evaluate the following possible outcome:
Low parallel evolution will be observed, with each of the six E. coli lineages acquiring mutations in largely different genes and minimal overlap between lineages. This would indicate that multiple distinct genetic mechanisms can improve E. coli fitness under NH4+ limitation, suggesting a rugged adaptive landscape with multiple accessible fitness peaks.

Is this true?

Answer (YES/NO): NO